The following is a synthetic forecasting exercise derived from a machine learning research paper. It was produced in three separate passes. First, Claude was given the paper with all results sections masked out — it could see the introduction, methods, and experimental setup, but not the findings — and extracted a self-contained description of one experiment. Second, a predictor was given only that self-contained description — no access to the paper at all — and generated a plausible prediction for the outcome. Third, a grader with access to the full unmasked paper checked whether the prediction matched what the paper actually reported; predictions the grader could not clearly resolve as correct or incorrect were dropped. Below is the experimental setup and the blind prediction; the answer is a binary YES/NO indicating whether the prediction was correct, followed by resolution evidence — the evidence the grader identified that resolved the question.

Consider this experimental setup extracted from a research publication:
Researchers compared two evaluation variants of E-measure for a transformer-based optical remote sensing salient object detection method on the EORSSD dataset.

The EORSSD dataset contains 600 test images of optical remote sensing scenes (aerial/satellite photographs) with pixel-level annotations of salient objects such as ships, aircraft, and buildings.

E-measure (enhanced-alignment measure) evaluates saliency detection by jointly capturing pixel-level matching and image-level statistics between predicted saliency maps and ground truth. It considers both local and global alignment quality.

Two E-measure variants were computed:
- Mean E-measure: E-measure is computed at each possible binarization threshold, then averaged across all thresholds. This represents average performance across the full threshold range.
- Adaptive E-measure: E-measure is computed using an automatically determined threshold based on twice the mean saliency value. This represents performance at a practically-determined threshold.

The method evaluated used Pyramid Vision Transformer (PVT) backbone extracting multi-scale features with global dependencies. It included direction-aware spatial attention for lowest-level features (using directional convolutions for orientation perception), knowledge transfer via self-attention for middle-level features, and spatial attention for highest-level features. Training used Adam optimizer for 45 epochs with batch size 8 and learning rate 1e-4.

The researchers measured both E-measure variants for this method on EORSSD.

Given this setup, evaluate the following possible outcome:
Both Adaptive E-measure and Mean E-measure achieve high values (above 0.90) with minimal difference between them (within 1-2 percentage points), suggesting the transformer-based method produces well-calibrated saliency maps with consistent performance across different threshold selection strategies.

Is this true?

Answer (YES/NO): YES